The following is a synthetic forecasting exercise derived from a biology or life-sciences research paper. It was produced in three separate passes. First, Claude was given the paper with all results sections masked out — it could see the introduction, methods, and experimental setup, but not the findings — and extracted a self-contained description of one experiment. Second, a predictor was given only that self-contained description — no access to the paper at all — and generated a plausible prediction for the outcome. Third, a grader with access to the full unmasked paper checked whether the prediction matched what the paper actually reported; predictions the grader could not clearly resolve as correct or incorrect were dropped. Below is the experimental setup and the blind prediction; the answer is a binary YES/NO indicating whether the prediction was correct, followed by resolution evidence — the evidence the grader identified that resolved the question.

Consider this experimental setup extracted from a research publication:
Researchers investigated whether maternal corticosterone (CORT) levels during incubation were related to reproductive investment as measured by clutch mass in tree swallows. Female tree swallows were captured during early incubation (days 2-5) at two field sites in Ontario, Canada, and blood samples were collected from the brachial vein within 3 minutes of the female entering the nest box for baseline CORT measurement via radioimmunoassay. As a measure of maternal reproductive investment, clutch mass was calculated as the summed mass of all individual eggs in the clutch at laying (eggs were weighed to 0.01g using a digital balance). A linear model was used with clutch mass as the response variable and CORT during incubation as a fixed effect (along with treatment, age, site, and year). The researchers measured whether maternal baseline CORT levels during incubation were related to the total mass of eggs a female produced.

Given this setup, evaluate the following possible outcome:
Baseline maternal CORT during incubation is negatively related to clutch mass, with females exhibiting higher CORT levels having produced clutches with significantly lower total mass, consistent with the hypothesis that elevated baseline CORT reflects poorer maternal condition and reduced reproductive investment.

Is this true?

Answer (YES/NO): NO